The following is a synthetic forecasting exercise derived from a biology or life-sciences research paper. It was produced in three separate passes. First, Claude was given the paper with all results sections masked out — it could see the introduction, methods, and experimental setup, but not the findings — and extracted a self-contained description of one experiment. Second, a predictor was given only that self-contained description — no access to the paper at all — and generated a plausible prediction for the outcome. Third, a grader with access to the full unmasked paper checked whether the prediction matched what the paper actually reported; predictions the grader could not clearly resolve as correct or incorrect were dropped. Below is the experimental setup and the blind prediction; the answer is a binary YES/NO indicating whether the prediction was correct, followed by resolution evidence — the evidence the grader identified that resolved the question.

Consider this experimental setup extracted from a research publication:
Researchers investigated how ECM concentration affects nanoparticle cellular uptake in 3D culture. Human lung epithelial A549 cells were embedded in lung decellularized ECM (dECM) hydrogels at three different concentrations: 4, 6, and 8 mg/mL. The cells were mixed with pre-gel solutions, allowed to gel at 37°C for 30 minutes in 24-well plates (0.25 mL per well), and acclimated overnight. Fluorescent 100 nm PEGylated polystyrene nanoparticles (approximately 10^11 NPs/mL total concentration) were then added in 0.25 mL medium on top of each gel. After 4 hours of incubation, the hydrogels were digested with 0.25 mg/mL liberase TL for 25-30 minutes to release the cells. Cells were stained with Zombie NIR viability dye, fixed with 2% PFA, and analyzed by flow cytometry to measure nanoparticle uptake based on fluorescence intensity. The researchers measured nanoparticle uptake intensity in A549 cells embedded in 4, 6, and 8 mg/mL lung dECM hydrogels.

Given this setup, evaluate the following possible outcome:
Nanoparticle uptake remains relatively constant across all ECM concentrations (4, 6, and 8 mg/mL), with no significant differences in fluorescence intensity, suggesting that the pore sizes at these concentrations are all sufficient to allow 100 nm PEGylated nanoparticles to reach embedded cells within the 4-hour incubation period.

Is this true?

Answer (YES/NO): NO